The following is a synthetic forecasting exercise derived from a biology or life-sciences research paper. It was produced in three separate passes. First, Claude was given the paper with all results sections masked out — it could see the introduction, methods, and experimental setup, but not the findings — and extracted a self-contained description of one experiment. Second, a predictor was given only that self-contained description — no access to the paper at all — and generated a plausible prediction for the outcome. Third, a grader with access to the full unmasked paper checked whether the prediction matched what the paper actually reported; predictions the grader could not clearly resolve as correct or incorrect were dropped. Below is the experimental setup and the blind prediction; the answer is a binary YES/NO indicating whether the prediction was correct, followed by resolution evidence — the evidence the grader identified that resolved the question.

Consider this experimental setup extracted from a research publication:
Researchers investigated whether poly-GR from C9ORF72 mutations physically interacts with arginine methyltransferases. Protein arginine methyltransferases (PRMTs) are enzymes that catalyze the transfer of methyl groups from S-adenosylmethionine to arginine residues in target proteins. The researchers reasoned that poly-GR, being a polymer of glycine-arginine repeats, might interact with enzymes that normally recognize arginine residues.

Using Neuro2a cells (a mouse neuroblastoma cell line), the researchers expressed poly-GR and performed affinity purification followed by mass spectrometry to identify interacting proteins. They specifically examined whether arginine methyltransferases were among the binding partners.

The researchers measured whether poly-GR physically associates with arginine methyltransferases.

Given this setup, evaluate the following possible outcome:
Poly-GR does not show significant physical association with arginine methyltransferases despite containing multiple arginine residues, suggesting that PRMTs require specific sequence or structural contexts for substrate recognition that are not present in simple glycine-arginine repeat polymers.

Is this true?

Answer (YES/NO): NO